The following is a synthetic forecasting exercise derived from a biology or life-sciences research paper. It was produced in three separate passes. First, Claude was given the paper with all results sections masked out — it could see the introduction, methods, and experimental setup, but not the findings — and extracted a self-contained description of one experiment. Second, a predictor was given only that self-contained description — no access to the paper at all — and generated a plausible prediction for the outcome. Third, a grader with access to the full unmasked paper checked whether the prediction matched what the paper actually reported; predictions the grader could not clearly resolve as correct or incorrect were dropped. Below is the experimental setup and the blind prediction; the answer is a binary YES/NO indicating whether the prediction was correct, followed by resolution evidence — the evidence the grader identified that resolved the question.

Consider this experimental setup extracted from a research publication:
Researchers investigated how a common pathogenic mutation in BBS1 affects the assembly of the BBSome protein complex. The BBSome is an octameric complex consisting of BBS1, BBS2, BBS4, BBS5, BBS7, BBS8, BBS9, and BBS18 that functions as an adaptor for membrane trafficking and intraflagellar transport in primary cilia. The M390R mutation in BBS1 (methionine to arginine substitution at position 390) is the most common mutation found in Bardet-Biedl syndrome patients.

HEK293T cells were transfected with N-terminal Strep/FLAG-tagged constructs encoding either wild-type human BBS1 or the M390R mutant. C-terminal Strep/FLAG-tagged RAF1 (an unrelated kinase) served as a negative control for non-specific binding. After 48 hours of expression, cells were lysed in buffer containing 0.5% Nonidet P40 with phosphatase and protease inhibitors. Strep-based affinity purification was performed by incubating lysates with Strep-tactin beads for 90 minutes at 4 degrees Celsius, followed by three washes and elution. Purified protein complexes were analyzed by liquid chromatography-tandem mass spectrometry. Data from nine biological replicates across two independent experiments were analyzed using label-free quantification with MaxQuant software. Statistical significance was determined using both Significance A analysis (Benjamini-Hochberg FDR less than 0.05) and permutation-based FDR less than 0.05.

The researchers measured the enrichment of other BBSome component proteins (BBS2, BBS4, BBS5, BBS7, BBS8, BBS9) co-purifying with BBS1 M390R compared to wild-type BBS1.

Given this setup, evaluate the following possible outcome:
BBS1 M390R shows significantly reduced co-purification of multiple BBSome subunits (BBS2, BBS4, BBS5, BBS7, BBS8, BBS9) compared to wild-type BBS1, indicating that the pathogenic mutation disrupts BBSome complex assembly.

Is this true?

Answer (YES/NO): NO